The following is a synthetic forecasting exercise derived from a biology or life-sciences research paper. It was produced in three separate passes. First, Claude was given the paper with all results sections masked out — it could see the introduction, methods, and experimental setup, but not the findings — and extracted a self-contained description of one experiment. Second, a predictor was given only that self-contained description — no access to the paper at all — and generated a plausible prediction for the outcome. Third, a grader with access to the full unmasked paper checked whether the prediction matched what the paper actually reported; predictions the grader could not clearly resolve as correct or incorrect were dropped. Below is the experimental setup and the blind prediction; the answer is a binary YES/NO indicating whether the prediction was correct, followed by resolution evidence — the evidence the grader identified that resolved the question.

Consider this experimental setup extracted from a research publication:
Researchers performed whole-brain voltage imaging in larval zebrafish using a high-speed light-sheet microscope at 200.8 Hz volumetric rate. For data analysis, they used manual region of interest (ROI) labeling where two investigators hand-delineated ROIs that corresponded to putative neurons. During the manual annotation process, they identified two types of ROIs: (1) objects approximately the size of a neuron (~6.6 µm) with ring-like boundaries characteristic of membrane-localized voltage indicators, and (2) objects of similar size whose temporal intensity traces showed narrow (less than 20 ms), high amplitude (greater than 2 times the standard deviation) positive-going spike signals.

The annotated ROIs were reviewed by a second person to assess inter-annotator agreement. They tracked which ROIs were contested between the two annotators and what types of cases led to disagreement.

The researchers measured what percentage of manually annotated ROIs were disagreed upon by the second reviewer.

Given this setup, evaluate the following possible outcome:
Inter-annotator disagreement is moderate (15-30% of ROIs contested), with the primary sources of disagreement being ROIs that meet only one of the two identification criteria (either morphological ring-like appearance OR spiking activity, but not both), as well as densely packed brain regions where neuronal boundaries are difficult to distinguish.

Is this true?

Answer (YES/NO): NO